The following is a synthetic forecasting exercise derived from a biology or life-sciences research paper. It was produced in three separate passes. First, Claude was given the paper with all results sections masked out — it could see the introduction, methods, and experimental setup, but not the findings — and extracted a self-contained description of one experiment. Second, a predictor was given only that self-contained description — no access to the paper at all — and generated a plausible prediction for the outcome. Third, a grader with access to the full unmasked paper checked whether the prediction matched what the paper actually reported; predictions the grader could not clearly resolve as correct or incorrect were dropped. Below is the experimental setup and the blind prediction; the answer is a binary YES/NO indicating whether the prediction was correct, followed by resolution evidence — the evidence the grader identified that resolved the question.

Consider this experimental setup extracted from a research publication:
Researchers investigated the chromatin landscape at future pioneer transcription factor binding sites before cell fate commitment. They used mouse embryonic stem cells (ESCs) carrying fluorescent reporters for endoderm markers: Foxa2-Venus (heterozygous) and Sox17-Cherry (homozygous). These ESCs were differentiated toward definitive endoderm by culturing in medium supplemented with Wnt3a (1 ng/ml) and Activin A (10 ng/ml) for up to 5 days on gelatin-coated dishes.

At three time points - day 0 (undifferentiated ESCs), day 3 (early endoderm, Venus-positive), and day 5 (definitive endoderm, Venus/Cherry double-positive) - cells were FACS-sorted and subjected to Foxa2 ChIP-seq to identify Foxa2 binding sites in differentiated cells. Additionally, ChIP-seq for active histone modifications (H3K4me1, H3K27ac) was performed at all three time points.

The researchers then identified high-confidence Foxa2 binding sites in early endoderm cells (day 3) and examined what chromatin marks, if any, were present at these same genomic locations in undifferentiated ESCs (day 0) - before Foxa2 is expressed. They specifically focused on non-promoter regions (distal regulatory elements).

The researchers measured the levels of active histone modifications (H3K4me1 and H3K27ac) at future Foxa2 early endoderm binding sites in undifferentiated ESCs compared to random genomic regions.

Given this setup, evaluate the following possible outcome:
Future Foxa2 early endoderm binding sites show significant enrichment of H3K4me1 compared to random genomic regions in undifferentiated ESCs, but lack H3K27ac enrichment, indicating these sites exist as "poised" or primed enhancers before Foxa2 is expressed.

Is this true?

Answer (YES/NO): NO